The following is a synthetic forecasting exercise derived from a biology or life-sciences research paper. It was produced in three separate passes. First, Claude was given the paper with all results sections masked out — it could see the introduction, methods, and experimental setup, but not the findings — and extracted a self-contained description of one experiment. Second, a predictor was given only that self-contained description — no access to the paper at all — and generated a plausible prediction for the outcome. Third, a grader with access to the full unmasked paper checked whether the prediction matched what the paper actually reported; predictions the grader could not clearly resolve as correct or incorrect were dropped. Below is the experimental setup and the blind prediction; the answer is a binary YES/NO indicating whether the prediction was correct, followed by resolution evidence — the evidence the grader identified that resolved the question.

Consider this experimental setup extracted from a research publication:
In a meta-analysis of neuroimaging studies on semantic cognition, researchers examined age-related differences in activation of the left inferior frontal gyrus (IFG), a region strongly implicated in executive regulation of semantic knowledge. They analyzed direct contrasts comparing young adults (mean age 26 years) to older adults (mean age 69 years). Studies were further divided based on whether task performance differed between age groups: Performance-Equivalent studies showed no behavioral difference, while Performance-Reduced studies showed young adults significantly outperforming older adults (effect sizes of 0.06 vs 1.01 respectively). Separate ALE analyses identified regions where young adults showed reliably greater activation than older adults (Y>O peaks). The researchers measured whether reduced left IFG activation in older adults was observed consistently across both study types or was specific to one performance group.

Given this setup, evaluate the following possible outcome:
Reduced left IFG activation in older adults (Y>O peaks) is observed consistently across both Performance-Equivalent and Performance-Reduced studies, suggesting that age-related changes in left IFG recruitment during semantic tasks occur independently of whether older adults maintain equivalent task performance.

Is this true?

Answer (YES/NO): YES